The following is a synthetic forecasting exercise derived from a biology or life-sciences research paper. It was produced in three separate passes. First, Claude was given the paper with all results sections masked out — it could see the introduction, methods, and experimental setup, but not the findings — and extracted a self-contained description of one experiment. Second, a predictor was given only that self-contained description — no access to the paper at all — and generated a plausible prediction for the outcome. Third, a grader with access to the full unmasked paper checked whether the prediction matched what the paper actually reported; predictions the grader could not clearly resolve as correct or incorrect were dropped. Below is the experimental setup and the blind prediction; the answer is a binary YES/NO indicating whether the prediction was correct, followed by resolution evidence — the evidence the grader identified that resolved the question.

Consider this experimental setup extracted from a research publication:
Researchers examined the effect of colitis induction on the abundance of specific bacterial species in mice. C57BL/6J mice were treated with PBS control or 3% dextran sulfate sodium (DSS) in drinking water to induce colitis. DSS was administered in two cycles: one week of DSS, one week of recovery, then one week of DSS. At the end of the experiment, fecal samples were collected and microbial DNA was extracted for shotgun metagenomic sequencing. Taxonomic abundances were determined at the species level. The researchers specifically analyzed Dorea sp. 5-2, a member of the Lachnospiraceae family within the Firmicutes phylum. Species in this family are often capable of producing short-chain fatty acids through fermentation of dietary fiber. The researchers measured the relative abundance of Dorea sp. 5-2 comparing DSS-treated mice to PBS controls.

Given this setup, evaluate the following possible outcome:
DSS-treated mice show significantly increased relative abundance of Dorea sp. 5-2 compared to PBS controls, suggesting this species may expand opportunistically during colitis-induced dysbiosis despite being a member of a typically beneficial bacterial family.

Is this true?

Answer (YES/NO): NO